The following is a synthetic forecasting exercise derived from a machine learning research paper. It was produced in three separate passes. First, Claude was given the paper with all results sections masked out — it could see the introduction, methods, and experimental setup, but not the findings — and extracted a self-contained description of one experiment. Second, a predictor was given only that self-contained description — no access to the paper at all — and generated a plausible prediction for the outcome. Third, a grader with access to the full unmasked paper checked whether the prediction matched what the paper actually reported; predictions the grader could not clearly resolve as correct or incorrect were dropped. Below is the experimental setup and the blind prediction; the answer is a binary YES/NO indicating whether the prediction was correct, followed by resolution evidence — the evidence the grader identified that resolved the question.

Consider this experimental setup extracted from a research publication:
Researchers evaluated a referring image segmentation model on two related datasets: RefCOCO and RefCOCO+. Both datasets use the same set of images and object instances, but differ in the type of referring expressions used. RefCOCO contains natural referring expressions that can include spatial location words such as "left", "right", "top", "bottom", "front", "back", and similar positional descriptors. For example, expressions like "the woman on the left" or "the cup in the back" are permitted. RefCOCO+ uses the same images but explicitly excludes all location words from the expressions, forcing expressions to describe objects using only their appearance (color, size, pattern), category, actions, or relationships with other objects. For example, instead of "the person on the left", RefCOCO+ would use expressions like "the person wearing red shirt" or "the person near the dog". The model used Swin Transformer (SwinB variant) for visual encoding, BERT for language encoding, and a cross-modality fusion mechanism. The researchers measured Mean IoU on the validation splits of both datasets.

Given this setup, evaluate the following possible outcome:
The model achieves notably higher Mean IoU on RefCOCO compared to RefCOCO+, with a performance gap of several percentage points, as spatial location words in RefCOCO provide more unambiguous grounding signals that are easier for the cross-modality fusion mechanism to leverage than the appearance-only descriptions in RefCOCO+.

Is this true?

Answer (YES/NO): YES